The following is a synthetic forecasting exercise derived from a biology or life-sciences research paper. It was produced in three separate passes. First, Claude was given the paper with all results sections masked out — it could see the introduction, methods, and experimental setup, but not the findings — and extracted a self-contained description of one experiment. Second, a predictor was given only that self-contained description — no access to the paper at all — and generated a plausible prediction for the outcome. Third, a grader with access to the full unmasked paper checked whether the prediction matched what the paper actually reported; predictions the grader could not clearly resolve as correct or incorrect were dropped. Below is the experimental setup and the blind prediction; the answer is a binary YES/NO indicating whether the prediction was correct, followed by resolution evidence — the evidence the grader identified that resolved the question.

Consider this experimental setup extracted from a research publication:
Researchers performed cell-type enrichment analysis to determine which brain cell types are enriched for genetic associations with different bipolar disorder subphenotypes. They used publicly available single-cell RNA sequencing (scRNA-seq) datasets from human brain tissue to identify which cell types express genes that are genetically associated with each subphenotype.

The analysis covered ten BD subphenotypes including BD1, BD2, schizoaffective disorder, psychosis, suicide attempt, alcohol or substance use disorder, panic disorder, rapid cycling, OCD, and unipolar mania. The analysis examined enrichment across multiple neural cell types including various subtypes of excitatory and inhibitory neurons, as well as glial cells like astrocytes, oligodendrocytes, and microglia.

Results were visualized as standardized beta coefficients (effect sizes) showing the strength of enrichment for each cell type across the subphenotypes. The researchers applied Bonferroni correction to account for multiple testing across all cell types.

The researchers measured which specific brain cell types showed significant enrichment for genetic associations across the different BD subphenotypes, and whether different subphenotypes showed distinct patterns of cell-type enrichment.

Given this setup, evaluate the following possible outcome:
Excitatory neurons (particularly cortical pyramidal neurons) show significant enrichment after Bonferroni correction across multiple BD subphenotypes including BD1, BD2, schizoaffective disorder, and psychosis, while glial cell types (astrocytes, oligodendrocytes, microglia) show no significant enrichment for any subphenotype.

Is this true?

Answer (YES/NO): NO